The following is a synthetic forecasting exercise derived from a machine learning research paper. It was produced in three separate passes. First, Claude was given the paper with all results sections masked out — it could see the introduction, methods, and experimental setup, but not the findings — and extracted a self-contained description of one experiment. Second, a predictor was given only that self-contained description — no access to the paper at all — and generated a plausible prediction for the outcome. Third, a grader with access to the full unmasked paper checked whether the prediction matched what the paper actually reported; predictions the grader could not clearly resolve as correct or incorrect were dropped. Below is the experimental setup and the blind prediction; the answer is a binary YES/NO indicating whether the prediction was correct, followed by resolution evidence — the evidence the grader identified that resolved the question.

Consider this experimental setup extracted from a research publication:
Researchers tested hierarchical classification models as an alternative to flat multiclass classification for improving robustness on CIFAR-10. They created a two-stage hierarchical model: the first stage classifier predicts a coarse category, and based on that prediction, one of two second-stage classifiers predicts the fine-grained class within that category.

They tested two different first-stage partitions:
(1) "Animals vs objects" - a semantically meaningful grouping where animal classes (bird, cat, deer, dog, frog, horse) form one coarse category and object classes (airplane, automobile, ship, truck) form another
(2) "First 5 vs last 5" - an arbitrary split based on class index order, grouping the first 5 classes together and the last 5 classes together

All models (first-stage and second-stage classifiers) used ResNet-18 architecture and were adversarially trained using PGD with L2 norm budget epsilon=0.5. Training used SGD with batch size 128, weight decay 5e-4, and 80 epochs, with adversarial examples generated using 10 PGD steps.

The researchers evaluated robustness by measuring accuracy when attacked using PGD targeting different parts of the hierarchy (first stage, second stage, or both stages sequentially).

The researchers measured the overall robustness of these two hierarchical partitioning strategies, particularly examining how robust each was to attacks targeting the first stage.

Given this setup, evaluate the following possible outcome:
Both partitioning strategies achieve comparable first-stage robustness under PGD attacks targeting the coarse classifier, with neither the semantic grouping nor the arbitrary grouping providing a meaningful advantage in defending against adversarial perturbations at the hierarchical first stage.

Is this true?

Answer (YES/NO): NO